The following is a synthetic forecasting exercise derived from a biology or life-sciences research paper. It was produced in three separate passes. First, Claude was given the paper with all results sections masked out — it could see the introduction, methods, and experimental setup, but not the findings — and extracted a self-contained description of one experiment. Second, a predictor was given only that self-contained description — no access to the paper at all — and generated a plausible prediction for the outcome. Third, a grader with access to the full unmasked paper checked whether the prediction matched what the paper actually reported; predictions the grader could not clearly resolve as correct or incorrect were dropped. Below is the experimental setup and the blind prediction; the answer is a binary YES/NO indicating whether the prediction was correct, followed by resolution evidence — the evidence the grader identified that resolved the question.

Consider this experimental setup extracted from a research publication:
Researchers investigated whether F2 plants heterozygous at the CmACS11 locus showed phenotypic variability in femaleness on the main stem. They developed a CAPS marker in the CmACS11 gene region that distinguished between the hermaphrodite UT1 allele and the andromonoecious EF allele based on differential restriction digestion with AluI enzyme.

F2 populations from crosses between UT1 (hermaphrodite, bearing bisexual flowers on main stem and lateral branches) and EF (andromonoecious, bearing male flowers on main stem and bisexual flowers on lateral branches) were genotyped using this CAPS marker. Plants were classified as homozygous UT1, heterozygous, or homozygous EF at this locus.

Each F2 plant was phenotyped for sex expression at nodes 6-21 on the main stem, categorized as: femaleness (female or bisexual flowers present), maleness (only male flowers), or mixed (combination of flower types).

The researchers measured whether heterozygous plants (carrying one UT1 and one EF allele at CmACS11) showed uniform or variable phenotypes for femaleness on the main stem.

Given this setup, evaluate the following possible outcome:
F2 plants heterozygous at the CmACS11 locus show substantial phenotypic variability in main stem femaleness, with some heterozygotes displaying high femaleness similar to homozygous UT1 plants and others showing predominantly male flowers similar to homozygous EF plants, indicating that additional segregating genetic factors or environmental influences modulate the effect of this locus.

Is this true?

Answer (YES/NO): YES